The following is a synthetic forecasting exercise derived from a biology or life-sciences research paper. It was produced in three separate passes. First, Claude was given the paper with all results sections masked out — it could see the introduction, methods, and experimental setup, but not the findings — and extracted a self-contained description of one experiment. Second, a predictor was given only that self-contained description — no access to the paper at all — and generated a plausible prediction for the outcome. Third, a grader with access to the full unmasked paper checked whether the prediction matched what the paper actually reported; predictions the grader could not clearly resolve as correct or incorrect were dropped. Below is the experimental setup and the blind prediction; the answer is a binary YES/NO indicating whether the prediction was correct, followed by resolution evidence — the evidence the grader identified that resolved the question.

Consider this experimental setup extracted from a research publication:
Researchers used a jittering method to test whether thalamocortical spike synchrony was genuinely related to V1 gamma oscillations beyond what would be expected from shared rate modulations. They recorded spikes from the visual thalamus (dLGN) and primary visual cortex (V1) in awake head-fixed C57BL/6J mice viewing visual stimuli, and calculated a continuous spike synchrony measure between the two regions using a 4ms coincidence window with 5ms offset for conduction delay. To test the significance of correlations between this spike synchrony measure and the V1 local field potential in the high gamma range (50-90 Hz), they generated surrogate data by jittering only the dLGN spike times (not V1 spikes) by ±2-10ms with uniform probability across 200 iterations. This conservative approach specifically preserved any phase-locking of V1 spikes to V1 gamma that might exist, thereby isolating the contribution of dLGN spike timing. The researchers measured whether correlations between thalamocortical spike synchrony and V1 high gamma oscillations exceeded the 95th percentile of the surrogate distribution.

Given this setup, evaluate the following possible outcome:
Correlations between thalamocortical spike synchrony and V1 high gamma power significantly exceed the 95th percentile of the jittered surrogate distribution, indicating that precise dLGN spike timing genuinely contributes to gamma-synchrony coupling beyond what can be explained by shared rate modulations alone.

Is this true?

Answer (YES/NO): YES